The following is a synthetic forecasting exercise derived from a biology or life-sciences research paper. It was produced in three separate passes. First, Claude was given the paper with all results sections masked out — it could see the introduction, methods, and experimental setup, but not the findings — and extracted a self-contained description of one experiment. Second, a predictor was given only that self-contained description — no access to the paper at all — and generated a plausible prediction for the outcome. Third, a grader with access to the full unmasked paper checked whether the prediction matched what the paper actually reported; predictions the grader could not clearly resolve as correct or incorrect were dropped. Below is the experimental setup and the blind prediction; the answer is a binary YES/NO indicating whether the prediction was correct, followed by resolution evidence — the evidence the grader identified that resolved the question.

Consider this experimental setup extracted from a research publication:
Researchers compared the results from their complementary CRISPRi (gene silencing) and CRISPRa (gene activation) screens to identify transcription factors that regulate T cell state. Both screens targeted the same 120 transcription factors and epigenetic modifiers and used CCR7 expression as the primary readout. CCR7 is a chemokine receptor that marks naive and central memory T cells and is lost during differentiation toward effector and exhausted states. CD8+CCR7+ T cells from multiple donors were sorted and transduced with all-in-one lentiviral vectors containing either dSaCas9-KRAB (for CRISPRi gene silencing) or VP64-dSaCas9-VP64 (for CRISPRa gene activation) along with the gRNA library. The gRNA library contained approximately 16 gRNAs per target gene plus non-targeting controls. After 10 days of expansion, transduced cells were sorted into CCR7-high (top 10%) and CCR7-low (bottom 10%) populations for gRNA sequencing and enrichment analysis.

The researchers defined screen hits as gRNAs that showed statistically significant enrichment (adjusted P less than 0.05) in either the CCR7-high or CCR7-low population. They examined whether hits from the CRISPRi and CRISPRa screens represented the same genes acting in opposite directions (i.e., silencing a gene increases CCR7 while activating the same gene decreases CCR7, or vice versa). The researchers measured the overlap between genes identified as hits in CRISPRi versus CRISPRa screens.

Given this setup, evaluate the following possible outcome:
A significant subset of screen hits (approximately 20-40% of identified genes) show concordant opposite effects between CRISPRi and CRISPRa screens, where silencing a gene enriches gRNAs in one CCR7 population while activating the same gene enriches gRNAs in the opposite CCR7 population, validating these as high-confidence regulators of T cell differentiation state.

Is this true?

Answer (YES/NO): NO